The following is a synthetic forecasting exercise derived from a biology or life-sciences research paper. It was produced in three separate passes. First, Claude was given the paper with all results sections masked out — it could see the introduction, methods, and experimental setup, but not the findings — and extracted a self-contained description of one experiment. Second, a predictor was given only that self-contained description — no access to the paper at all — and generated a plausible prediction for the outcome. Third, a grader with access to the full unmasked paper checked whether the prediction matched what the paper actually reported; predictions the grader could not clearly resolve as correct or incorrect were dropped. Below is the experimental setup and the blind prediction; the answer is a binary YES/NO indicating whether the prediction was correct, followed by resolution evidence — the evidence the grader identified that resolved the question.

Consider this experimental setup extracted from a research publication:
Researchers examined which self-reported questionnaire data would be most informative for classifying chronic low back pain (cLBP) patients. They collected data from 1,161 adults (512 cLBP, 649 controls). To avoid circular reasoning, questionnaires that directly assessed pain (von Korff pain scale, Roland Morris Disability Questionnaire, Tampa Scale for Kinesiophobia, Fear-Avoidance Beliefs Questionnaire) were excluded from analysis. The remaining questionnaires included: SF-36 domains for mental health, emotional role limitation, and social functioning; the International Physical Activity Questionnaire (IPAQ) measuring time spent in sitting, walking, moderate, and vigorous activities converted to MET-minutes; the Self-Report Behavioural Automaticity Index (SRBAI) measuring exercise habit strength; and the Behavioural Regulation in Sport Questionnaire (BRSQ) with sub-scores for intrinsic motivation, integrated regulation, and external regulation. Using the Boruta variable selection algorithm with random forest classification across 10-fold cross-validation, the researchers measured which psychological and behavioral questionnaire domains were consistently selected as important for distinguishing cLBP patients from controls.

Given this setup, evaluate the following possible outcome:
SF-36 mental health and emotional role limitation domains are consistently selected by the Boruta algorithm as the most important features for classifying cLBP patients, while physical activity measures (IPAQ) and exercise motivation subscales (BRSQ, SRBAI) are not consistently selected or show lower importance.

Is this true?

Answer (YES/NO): NO